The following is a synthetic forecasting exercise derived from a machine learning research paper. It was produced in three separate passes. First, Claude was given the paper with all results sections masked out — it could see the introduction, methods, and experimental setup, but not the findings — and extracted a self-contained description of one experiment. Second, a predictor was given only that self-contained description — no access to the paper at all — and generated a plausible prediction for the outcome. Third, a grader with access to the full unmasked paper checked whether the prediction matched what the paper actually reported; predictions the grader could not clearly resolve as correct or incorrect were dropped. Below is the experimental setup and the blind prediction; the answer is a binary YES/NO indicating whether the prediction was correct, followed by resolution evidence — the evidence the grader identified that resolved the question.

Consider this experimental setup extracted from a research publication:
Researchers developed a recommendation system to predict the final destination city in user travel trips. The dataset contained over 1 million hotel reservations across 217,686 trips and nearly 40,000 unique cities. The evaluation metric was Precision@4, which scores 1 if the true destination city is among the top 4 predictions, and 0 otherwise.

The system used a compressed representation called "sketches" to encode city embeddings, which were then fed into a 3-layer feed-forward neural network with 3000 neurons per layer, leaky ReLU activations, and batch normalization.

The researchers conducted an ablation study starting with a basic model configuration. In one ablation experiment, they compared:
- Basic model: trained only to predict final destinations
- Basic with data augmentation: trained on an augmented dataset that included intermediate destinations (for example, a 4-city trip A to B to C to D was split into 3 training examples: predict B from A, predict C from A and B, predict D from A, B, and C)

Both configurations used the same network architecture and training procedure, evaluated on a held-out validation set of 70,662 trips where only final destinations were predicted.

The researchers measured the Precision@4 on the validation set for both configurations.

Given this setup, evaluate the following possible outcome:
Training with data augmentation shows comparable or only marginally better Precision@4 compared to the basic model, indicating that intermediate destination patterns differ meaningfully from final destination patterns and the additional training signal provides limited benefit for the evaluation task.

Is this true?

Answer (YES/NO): NO